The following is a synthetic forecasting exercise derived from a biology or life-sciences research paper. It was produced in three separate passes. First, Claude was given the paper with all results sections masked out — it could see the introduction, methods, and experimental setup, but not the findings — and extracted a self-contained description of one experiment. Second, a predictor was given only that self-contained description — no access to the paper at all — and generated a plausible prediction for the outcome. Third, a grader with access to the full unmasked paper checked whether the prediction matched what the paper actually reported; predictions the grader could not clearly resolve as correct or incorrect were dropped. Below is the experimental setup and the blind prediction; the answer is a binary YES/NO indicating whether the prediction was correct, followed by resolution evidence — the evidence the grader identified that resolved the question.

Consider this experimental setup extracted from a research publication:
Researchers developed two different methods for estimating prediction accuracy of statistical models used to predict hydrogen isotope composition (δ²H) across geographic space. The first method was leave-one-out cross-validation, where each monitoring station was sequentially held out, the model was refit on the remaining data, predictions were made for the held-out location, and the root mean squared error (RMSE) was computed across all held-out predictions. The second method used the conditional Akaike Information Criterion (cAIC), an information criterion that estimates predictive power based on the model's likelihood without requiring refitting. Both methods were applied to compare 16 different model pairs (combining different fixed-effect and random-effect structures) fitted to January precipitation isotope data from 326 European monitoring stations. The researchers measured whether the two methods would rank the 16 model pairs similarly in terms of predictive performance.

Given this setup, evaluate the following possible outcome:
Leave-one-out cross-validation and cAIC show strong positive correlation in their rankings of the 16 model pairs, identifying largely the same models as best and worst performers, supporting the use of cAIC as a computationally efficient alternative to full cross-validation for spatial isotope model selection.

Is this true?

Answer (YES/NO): YES